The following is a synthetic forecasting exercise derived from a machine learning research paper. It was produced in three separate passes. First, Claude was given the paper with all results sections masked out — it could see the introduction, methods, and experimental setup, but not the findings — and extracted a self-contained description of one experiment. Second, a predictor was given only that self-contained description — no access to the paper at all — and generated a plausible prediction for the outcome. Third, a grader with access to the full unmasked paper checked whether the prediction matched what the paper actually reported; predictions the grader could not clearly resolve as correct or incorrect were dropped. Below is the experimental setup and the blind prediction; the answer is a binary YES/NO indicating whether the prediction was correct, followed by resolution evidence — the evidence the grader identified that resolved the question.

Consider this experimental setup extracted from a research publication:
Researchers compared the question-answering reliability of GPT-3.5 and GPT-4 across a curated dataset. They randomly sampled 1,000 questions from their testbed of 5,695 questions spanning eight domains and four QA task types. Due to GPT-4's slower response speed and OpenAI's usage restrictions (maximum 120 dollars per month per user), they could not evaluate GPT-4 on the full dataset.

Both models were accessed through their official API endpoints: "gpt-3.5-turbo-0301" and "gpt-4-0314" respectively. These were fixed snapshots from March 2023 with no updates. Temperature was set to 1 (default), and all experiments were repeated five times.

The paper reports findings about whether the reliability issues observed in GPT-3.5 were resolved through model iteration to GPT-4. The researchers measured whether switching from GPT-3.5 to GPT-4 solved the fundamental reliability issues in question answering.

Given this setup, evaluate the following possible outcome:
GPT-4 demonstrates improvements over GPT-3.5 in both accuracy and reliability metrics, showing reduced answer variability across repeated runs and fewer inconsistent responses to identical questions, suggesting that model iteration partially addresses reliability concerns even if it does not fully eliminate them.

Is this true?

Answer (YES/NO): NO